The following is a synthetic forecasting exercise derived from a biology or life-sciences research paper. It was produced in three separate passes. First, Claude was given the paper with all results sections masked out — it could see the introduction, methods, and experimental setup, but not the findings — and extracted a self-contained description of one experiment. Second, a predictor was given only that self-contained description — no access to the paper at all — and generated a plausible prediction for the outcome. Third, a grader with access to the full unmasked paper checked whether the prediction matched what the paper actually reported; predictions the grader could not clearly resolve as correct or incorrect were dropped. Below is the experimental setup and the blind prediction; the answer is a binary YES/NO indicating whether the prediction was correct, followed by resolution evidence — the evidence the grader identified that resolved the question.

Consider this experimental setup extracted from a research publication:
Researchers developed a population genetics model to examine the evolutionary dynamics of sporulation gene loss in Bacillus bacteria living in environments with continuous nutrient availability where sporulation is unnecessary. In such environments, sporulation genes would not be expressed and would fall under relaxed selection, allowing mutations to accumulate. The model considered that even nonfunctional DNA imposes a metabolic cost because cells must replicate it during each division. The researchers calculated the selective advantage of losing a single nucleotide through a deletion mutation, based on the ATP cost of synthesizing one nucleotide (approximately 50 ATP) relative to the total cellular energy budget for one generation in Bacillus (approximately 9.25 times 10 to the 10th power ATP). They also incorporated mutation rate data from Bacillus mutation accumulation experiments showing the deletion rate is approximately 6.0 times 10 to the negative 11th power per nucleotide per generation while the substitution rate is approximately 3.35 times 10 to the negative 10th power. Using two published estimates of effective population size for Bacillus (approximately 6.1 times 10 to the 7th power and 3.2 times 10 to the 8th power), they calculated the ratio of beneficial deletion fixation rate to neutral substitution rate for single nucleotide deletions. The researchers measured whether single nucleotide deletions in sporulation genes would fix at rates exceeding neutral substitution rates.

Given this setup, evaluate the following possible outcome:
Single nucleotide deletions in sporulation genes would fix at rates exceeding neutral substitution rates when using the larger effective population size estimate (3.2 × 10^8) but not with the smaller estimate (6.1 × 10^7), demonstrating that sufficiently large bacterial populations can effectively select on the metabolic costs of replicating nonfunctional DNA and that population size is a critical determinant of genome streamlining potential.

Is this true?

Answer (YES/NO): NO